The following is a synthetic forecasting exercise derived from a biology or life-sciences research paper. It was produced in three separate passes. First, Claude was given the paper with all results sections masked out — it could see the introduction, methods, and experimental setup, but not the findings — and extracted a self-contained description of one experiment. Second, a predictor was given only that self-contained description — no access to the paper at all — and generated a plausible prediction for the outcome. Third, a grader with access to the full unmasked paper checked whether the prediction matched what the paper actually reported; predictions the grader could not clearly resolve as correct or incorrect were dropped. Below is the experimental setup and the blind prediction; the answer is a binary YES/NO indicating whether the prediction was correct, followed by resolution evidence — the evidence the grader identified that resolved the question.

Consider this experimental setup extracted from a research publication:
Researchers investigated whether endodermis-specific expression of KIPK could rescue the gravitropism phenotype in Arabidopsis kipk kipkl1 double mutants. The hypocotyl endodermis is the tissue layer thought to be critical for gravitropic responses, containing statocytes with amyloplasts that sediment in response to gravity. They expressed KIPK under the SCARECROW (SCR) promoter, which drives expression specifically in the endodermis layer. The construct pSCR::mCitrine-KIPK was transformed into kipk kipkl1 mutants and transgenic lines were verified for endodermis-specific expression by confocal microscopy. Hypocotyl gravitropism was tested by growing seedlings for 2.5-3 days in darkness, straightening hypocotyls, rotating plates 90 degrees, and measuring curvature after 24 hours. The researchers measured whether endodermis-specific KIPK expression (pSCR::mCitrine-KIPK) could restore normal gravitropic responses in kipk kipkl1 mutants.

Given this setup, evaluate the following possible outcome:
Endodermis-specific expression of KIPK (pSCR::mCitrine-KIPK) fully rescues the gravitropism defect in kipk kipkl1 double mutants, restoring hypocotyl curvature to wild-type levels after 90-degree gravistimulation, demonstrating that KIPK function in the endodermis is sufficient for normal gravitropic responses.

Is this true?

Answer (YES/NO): YES